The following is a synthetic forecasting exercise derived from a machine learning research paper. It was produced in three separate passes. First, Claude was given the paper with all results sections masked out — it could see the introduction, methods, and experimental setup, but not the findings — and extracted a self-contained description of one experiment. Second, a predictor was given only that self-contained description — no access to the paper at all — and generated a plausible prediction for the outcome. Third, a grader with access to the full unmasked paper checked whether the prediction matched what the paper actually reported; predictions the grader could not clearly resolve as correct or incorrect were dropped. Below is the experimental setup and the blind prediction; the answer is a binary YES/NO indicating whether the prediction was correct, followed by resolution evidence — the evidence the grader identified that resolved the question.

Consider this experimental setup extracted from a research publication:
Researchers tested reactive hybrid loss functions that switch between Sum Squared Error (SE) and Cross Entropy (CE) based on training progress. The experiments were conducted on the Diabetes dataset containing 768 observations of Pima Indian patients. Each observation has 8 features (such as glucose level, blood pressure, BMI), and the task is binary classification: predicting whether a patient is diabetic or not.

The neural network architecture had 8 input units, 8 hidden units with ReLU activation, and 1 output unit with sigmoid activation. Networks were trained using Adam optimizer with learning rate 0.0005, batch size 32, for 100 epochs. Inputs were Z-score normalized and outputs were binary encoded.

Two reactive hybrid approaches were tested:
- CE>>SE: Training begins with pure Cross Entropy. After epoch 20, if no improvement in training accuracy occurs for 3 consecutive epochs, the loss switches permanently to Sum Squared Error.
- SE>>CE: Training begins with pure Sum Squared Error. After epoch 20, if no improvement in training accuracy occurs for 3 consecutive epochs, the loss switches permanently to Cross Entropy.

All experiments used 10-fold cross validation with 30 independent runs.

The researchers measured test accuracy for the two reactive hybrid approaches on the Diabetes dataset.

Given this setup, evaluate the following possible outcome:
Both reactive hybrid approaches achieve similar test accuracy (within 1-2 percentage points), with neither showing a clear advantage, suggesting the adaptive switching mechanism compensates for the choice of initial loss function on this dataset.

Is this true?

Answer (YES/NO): NO